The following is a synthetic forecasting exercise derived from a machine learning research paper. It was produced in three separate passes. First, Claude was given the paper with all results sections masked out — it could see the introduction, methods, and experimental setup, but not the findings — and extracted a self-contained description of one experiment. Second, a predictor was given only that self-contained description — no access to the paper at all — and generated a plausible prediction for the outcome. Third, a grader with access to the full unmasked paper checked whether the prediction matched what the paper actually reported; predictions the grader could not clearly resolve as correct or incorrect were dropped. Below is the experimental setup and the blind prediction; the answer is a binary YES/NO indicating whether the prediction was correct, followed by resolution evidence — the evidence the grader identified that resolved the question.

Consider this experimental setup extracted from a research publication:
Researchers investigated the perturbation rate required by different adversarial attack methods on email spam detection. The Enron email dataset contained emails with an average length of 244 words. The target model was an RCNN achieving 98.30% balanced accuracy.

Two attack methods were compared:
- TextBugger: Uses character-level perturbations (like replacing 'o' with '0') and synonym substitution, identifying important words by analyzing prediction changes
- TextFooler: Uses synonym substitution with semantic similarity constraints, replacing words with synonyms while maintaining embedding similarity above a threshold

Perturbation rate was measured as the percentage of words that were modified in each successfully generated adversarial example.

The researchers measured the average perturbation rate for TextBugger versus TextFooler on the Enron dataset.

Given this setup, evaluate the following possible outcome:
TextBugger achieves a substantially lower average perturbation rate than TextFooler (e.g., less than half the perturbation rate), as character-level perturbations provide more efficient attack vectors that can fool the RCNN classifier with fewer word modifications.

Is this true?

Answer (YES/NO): NO